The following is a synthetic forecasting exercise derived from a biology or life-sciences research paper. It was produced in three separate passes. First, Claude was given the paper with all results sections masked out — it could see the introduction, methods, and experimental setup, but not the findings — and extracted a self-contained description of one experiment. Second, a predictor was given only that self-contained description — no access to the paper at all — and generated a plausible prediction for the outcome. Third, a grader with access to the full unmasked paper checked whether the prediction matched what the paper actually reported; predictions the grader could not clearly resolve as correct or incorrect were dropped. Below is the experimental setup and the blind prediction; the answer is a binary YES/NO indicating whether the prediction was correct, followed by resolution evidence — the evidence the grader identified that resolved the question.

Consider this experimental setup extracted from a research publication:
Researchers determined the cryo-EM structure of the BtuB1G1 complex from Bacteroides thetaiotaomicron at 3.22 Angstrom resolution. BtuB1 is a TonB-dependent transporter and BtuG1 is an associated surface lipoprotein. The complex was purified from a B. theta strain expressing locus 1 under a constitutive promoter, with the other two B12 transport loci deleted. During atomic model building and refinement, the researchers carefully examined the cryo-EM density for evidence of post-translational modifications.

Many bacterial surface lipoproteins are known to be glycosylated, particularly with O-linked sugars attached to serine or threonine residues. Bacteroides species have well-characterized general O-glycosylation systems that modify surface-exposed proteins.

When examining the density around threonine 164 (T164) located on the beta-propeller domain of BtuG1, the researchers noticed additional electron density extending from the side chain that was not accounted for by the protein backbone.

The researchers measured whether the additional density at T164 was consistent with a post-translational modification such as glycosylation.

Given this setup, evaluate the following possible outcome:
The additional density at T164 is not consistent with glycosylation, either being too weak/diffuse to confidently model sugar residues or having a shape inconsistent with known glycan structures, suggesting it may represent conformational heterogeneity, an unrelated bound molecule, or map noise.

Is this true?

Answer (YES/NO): NO